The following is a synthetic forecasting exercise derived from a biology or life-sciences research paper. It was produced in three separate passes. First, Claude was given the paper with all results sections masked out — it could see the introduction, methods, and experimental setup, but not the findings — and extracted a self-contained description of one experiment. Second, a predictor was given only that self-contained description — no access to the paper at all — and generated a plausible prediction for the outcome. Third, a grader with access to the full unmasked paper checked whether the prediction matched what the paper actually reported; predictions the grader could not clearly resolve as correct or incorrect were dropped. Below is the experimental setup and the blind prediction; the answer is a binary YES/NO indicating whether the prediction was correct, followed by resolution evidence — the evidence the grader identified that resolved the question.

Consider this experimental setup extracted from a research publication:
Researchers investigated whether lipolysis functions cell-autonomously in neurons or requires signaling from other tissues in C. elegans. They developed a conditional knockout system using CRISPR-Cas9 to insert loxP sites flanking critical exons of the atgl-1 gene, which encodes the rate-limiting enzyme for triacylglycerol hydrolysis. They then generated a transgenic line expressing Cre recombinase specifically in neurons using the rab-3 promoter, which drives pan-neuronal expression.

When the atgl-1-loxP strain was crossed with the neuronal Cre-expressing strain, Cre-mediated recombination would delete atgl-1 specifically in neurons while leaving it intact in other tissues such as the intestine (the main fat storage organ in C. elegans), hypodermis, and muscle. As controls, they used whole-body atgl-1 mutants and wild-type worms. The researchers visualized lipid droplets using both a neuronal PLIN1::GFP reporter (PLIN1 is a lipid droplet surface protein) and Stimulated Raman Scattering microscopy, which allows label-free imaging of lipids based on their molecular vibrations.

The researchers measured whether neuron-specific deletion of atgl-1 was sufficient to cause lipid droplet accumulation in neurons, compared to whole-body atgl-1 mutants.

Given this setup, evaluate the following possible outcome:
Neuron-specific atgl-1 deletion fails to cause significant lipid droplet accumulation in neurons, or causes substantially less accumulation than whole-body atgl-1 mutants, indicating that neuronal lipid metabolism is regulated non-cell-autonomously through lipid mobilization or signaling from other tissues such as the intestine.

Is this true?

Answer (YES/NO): NO